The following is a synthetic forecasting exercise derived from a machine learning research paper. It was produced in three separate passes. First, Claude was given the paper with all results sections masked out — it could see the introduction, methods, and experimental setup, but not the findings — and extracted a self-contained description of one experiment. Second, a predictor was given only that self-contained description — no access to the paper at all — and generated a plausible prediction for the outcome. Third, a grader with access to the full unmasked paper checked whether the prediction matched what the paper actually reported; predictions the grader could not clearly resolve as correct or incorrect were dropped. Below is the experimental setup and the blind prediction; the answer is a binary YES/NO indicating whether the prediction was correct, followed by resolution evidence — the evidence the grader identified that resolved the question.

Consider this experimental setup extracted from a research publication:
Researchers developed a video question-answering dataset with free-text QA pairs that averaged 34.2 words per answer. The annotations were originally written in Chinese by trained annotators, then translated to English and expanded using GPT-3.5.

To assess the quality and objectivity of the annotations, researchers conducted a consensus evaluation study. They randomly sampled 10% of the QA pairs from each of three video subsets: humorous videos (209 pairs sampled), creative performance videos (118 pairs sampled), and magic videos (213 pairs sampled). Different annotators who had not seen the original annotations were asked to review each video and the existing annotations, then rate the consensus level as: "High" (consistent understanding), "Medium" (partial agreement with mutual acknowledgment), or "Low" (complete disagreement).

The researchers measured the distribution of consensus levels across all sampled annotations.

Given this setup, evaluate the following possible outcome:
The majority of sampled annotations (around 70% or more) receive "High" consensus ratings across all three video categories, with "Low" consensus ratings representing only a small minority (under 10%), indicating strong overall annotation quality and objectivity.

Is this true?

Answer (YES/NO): YES